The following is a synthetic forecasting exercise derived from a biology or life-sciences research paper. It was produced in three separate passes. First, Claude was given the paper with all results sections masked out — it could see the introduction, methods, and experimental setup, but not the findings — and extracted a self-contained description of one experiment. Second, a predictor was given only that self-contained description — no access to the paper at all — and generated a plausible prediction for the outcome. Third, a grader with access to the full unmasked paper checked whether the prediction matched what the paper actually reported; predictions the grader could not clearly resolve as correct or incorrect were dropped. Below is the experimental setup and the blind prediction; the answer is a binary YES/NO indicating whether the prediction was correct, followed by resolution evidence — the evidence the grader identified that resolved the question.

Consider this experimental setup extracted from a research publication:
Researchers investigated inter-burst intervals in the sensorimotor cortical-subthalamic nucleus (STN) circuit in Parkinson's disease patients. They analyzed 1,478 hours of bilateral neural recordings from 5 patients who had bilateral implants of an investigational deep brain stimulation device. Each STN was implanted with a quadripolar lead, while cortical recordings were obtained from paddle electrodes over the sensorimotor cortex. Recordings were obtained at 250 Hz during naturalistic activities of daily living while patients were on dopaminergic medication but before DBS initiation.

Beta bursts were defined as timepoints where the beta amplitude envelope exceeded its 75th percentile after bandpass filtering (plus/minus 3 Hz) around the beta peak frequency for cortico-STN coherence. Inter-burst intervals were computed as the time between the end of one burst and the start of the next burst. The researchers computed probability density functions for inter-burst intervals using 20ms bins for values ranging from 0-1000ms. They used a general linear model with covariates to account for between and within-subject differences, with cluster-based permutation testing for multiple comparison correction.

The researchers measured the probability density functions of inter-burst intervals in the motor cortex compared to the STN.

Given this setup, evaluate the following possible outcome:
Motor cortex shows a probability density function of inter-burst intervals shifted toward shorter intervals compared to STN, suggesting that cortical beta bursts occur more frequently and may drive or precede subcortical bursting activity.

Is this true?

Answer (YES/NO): NO